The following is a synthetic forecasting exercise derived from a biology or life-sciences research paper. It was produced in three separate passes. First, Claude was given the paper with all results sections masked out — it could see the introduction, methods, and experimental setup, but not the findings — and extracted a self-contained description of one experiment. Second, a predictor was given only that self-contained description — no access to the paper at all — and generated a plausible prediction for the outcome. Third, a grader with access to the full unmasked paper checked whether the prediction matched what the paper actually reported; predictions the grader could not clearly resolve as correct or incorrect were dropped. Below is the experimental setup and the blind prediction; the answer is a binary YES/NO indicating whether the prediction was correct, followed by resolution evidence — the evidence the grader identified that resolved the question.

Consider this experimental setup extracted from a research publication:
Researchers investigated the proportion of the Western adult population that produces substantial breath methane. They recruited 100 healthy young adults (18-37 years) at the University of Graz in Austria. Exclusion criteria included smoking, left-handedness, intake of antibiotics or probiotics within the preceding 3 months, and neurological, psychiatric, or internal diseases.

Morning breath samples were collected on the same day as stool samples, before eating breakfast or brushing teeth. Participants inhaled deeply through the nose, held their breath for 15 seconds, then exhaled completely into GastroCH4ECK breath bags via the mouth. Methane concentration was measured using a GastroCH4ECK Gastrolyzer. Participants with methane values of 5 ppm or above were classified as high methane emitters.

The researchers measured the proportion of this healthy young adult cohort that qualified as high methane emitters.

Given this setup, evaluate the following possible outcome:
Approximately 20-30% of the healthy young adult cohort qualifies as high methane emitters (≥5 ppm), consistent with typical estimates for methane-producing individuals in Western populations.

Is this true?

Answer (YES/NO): NO